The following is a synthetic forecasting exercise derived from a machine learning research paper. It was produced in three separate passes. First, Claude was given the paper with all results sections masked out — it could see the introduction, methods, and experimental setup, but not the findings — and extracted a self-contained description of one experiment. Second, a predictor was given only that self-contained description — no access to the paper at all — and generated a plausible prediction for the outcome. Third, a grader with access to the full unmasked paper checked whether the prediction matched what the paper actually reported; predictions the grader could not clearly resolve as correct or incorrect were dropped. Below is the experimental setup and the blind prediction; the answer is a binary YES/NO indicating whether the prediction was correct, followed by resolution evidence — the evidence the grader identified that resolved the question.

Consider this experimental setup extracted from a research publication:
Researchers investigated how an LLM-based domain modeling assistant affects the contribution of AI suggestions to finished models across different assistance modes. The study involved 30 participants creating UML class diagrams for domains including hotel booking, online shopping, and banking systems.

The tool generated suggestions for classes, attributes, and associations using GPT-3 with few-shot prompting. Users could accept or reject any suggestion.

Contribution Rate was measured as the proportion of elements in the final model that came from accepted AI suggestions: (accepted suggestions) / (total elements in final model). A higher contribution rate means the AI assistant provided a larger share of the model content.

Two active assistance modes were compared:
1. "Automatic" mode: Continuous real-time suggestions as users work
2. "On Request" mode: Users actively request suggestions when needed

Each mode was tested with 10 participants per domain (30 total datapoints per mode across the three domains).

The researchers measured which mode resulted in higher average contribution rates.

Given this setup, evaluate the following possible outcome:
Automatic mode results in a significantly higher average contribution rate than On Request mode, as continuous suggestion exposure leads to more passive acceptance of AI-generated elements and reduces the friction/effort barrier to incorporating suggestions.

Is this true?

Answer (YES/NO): NO